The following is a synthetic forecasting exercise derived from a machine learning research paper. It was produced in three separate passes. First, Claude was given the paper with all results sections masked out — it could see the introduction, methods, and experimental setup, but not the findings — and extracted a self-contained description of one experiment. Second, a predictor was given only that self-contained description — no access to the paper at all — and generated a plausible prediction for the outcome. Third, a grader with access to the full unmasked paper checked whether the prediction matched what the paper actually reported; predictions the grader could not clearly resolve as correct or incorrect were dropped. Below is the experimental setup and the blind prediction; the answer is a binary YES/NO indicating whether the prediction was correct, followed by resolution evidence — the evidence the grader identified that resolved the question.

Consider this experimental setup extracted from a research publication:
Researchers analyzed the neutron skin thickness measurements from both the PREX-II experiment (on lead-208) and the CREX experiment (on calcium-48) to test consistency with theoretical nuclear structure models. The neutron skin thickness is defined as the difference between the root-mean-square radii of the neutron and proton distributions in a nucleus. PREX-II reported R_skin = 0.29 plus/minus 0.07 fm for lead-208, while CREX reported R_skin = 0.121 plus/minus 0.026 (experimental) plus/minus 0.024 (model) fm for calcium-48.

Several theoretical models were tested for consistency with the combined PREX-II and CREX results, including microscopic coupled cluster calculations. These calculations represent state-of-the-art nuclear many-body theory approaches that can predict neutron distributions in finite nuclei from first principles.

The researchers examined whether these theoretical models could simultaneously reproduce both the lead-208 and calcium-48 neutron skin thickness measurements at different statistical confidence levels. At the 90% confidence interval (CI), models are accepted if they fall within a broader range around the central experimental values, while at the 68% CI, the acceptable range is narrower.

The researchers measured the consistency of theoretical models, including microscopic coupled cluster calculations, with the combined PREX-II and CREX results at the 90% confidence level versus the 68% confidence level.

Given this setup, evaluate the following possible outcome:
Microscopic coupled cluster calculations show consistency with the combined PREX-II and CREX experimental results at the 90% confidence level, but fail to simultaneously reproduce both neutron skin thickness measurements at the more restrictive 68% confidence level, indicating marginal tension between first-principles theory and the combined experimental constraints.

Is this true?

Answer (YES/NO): YES